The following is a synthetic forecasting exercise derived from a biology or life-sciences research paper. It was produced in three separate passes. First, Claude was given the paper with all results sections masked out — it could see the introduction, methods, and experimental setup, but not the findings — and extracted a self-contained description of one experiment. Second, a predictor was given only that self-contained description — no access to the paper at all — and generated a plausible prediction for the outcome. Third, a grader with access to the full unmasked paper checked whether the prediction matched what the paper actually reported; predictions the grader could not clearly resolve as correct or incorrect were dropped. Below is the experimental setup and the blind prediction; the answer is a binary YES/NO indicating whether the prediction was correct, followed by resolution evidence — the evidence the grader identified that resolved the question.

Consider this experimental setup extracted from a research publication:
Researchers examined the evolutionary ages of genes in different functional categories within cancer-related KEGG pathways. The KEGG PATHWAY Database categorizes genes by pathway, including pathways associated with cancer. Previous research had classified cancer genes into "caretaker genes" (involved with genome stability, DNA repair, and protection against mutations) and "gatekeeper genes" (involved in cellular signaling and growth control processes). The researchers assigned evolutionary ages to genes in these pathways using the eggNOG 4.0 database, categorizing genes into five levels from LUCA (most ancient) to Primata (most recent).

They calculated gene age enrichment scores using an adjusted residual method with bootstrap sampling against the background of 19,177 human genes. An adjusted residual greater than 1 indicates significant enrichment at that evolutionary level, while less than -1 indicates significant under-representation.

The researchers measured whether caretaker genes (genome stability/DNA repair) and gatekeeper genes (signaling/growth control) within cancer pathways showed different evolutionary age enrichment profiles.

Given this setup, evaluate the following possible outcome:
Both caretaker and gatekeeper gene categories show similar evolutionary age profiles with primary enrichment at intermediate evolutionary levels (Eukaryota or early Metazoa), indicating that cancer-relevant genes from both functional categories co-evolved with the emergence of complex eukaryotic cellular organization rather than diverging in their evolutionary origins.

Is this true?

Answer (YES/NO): NO